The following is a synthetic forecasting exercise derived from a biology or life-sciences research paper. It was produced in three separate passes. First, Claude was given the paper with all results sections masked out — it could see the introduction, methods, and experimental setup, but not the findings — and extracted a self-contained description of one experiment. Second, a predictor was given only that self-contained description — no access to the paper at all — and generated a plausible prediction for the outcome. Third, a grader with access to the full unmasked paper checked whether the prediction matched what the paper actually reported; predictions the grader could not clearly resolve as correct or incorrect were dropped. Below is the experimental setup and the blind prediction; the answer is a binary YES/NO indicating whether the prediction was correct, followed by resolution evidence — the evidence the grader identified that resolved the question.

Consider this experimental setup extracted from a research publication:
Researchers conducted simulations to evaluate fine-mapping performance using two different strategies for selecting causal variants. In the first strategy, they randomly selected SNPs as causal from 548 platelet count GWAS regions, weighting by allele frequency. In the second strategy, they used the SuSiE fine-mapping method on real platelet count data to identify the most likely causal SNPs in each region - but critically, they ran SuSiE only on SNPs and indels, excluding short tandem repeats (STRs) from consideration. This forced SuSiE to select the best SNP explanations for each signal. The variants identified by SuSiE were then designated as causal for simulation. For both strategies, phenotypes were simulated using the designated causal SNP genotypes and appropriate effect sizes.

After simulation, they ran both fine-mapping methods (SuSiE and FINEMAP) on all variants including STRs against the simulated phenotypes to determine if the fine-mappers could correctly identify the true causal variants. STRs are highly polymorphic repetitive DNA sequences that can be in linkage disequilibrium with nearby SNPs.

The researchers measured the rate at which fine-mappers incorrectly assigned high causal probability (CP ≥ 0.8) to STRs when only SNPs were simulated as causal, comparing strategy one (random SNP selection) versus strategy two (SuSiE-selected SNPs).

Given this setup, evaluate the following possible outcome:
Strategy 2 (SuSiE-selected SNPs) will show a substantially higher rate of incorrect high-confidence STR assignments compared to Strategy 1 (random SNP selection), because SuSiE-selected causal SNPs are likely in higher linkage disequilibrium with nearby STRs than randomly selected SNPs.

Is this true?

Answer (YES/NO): YES